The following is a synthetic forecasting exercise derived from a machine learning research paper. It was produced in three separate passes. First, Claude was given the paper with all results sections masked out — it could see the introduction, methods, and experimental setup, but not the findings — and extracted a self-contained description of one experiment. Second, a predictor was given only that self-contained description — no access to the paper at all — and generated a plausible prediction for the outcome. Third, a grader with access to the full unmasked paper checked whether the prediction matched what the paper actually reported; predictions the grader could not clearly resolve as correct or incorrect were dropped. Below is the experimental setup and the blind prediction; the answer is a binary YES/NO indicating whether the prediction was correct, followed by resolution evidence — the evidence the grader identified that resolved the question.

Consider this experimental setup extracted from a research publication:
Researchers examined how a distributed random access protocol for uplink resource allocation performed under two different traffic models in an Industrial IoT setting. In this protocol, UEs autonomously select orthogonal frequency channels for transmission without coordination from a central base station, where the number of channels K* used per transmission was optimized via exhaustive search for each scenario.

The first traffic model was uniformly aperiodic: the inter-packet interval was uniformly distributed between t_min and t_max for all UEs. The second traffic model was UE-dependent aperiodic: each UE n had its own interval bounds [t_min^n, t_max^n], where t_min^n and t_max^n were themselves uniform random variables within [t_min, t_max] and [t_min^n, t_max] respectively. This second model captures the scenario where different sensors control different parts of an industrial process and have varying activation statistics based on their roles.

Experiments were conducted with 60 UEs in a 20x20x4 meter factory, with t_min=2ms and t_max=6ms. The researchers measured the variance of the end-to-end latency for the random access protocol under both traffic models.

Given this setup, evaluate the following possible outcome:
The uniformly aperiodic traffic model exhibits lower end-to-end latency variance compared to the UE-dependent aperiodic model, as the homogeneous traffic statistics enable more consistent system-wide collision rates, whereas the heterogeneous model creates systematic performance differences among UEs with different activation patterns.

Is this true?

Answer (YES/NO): YES